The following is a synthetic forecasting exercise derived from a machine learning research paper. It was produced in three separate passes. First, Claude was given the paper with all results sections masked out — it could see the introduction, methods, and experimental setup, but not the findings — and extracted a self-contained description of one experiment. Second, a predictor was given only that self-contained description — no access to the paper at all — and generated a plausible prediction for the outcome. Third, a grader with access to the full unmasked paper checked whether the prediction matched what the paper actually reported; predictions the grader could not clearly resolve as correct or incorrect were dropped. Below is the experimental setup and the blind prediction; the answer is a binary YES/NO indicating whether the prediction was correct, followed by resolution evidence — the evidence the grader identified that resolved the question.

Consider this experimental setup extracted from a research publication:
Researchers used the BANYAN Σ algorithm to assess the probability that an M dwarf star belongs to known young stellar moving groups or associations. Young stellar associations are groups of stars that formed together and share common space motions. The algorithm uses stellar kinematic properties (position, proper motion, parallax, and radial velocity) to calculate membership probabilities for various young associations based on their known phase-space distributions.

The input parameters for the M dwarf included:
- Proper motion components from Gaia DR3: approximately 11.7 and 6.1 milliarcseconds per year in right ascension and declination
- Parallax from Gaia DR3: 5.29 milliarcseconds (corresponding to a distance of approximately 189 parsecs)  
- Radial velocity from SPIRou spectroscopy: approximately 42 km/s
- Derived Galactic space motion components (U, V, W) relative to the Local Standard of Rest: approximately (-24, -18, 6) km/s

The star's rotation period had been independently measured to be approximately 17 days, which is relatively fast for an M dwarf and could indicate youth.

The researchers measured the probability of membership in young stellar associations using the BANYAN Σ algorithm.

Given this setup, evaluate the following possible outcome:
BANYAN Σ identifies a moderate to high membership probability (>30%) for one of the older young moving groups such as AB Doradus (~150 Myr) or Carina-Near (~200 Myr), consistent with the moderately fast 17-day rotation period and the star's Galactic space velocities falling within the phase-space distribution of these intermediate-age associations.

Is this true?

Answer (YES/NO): NO